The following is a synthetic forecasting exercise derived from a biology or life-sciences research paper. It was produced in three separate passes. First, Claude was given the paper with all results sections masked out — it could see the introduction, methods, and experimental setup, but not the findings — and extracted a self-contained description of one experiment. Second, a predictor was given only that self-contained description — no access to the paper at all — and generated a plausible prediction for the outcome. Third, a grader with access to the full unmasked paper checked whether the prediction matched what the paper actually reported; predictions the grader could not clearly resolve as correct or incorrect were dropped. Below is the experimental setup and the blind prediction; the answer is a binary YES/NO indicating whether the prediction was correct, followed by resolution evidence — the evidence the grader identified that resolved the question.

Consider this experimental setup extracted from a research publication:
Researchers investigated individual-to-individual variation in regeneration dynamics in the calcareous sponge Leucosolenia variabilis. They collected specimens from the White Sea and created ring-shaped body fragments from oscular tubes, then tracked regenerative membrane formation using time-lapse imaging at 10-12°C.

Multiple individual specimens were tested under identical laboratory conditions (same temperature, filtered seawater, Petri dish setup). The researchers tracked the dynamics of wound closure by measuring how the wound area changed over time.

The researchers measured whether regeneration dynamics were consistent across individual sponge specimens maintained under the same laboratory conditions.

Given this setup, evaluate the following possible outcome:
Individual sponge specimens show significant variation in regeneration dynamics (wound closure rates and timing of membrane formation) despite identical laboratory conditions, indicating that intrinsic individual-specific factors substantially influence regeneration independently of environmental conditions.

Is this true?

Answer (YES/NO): YES